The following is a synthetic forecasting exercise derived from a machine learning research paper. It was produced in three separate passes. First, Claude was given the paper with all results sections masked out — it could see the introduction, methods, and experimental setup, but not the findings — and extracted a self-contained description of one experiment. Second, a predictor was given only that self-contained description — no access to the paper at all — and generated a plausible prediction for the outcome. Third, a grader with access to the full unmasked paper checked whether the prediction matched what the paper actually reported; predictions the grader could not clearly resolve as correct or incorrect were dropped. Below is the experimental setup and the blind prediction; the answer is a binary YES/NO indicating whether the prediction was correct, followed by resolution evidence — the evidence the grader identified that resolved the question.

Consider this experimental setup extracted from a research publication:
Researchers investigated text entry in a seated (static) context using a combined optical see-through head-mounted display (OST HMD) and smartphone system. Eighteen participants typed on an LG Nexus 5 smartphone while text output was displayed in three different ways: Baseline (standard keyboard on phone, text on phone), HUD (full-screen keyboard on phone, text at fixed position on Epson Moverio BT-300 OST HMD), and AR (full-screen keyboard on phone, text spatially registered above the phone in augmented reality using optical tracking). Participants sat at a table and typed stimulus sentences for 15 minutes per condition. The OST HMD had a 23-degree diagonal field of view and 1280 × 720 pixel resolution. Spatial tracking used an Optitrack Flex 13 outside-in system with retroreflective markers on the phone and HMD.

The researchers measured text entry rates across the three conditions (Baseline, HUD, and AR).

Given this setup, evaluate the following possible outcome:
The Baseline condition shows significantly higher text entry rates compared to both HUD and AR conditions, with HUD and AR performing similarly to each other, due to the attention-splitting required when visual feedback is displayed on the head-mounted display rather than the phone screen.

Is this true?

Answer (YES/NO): NO